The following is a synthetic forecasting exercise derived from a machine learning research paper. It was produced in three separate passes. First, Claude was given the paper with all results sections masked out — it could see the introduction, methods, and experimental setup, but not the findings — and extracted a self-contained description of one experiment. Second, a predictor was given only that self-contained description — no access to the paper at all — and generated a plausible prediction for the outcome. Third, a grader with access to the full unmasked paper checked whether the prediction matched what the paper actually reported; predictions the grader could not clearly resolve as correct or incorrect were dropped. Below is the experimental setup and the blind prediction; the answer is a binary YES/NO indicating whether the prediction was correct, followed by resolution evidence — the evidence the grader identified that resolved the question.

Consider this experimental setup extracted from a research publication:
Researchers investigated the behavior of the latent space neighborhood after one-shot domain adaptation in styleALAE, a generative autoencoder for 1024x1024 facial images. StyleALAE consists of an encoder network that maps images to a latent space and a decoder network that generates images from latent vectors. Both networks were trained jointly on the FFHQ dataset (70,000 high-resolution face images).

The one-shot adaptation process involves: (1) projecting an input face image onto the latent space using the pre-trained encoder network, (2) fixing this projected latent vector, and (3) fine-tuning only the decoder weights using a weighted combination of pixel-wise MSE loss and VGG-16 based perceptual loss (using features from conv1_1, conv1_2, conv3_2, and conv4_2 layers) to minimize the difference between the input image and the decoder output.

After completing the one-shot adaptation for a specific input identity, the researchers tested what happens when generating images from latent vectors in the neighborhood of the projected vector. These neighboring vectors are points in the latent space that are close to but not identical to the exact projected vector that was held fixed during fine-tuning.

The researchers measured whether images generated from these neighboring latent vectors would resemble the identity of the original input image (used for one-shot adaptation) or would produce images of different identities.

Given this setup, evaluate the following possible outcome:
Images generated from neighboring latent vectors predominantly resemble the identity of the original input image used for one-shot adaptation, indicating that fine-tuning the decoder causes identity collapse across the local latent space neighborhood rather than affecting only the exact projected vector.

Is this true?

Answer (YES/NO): YES